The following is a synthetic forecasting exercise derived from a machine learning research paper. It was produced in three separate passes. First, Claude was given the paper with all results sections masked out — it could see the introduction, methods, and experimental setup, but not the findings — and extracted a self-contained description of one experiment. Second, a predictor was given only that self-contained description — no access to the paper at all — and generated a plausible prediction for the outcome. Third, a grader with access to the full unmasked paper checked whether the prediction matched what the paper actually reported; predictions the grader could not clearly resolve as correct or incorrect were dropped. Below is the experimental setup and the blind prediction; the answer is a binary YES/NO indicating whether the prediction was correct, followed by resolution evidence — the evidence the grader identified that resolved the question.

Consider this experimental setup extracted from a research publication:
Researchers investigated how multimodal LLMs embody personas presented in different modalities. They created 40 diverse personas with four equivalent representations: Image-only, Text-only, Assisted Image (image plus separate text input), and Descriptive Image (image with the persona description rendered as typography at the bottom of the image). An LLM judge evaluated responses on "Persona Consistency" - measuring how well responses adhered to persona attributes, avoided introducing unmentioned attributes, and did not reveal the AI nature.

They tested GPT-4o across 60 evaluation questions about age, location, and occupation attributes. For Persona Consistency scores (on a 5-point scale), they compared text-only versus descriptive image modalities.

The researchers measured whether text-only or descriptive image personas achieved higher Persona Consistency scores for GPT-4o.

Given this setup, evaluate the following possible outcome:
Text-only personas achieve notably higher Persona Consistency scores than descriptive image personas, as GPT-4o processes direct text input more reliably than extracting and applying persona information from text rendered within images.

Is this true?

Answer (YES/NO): NO